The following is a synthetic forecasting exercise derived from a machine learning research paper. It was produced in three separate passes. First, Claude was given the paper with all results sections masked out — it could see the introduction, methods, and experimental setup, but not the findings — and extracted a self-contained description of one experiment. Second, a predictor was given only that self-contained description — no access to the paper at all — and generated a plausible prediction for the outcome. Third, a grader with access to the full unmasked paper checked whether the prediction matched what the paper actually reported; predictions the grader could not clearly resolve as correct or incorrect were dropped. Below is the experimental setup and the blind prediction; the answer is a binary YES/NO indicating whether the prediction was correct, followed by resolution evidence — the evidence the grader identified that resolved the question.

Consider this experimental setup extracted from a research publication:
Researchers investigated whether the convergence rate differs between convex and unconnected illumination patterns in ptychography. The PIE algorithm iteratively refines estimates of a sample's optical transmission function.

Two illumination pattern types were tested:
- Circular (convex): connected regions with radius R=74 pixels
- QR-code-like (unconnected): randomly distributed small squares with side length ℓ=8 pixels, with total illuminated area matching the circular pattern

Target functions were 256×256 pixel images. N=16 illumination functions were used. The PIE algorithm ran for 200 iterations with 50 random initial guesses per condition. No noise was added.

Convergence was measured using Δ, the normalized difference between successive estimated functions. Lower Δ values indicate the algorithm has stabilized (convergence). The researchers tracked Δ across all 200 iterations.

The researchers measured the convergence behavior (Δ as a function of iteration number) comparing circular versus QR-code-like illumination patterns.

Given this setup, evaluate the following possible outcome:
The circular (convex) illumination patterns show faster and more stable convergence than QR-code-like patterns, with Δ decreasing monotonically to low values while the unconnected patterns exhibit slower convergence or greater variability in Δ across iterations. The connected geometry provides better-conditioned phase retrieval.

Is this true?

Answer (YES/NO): NO